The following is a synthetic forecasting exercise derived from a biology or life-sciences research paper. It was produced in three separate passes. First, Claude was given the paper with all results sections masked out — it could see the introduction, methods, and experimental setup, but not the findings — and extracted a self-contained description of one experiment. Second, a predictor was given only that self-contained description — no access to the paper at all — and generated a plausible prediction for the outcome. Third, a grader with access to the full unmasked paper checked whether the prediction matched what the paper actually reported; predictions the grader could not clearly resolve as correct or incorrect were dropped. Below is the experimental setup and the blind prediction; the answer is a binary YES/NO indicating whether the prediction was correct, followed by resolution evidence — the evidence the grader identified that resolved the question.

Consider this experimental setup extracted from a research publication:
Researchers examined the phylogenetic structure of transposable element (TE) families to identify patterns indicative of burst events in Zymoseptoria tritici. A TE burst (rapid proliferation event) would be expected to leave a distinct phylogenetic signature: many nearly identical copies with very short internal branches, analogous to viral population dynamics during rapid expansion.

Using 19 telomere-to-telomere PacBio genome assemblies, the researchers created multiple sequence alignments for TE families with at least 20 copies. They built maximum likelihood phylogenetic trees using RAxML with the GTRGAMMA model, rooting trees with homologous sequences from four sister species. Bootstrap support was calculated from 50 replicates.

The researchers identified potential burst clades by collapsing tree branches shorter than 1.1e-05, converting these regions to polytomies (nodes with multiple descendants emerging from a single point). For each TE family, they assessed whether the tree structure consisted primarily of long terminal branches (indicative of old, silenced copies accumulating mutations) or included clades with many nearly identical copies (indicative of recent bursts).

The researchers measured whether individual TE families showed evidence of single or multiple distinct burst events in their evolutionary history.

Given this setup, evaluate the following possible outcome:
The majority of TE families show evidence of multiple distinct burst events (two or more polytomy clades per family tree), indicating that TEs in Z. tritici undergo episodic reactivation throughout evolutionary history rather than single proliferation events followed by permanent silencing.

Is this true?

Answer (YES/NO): NO